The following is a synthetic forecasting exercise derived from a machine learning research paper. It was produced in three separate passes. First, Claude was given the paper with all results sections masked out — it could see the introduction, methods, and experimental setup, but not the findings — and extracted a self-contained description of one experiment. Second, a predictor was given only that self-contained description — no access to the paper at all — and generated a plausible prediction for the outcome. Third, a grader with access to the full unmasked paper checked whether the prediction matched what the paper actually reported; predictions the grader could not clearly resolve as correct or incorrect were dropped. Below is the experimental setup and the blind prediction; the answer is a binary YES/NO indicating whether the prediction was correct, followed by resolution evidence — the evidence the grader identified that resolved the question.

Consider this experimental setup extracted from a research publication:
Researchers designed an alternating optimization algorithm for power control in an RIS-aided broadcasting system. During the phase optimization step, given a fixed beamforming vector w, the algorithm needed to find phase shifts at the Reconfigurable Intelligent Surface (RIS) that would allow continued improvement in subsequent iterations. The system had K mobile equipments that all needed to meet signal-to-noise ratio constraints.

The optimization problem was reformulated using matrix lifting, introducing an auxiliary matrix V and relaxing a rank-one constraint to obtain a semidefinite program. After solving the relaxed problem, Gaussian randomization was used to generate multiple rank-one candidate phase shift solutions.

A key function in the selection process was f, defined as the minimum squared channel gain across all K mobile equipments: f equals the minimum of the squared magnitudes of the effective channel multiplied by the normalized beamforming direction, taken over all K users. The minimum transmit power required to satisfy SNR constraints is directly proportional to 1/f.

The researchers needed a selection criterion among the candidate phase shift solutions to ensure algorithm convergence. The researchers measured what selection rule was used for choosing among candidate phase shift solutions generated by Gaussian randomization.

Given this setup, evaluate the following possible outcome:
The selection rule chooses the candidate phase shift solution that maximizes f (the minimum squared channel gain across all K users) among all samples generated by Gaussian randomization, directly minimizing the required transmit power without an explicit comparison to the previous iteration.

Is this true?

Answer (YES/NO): NO